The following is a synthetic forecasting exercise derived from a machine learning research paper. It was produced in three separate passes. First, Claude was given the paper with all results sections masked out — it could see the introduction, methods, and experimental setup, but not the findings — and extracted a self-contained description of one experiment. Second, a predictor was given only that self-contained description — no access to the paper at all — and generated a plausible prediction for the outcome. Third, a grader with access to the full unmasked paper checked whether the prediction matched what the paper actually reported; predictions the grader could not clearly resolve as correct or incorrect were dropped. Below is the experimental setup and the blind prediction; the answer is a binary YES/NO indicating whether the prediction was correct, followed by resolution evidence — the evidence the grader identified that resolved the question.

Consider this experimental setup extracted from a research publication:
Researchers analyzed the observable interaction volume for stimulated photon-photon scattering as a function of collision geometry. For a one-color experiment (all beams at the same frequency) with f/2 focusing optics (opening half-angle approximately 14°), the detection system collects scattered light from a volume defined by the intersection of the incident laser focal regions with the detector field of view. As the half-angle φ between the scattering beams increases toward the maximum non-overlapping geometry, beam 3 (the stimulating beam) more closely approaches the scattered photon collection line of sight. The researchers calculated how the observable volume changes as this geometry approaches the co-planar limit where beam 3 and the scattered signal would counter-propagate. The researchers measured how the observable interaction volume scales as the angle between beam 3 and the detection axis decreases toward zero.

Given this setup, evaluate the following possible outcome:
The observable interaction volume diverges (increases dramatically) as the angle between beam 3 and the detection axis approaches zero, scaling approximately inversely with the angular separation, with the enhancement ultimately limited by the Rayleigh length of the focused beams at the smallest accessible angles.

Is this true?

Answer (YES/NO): YES